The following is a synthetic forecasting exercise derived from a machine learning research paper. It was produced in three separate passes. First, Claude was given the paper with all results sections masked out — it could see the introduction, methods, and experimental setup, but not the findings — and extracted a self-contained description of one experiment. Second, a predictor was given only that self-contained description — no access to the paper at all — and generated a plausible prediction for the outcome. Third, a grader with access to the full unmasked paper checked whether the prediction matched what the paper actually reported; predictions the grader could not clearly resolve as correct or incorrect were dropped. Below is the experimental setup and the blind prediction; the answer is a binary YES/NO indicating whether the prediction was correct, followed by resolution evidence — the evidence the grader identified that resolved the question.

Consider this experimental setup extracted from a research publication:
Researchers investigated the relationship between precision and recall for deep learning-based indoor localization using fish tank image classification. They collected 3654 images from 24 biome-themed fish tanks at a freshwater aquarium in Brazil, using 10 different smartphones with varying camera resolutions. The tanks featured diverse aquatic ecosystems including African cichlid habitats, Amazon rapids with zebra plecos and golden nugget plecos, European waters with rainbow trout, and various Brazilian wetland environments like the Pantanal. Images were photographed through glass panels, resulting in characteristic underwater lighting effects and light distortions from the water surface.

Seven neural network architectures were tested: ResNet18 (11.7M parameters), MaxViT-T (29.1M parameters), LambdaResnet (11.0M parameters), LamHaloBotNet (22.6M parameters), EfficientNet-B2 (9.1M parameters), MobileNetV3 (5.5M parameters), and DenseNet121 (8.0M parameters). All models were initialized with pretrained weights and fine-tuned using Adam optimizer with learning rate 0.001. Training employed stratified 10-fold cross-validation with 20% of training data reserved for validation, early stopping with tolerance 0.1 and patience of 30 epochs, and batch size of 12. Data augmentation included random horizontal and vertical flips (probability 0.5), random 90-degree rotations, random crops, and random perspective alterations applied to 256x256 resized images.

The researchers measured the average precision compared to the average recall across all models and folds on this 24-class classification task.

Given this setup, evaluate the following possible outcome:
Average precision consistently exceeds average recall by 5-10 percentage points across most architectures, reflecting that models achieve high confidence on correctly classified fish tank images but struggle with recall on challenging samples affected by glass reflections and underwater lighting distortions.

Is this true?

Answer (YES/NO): NO